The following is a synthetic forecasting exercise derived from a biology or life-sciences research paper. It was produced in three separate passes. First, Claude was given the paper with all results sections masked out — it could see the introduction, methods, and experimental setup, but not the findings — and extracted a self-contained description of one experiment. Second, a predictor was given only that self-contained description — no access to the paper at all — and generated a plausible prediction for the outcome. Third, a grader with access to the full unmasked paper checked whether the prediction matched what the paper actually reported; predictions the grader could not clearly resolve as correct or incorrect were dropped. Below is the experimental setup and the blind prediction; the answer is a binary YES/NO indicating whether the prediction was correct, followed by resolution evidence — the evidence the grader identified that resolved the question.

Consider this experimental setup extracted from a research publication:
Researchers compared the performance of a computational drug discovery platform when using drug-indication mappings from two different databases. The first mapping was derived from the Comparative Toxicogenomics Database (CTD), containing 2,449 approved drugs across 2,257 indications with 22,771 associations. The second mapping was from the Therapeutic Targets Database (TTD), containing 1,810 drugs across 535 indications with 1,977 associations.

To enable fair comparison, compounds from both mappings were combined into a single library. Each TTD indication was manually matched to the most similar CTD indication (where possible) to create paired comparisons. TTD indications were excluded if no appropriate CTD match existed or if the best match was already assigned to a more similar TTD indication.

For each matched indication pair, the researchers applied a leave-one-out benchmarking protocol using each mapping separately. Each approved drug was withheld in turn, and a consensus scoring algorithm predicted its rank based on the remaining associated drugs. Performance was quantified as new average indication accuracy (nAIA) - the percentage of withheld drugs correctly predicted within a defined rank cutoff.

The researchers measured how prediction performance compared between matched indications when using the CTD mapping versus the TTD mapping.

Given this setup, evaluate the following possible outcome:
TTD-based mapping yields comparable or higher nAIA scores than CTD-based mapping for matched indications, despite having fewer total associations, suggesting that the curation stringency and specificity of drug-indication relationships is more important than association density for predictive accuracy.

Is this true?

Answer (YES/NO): YES